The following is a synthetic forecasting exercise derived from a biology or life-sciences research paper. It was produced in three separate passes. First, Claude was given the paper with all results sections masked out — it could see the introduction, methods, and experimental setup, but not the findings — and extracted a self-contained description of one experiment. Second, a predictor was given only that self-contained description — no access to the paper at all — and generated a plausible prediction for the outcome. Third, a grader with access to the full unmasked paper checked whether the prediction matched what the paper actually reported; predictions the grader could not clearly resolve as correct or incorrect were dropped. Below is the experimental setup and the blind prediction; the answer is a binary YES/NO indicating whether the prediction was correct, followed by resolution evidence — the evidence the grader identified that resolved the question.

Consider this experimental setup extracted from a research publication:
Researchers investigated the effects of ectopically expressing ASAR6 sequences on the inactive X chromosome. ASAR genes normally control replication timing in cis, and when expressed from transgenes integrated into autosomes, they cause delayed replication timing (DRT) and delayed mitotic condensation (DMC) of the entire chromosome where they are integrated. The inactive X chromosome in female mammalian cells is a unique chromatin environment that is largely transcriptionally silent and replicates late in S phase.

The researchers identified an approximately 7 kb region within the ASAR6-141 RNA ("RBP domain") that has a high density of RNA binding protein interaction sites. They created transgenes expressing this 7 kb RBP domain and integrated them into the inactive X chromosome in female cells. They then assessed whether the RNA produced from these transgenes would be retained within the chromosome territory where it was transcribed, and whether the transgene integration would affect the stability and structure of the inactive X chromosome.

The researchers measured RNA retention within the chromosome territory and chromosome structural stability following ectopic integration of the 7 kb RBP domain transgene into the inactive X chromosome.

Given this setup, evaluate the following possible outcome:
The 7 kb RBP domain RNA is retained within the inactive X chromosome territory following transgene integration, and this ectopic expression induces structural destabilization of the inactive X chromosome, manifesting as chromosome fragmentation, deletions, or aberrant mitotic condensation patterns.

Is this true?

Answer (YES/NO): YES